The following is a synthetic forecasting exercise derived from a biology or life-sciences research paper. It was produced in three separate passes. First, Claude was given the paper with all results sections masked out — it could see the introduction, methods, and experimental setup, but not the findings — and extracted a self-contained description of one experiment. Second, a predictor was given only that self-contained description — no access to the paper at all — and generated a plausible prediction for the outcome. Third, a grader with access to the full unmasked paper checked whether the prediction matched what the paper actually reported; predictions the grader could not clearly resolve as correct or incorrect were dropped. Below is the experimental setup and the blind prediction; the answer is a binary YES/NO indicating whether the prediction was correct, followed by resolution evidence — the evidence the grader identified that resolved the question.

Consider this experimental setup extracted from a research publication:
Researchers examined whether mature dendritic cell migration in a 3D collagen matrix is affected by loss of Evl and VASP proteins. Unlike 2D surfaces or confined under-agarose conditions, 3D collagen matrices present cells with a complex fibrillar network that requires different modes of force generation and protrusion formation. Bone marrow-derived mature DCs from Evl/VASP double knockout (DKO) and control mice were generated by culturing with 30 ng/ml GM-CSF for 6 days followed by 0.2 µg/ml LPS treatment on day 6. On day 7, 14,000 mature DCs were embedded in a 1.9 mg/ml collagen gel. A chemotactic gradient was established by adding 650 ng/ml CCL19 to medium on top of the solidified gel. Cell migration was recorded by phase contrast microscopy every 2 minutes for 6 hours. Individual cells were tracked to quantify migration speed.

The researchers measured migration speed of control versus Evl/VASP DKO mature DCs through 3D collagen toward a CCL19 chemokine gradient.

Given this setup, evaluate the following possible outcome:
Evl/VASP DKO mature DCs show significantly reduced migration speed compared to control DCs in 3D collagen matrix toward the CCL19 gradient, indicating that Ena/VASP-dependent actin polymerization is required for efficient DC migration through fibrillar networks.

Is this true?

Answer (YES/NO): YES